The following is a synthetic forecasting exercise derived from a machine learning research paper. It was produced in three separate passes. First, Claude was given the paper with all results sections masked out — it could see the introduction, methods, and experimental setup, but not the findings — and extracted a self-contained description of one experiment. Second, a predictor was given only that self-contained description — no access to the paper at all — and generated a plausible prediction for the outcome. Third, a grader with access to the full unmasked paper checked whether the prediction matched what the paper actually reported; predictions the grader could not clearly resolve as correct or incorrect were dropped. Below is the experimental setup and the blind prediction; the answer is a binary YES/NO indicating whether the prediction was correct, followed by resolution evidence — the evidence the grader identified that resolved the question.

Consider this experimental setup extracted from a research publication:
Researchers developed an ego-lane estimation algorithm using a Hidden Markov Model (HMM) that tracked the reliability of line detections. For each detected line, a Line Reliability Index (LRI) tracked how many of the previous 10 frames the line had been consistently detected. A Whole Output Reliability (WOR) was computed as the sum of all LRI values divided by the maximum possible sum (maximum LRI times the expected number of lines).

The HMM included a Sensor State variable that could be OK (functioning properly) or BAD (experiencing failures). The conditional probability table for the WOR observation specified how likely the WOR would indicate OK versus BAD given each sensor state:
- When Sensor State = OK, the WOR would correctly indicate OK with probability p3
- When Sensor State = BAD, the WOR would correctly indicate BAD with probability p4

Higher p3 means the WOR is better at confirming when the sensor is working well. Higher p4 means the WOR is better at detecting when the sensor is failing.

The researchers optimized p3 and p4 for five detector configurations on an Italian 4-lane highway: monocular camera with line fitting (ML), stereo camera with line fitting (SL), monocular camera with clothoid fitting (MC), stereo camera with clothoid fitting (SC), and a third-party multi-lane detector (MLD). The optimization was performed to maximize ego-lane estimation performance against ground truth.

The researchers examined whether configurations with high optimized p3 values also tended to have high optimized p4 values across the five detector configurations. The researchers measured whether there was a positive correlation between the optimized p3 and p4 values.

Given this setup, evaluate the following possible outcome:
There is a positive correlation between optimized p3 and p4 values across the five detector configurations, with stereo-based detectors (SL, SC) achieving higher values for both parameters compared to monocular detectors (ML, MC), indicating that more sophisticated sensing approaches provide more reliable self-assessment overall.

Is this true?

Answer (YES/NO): NO